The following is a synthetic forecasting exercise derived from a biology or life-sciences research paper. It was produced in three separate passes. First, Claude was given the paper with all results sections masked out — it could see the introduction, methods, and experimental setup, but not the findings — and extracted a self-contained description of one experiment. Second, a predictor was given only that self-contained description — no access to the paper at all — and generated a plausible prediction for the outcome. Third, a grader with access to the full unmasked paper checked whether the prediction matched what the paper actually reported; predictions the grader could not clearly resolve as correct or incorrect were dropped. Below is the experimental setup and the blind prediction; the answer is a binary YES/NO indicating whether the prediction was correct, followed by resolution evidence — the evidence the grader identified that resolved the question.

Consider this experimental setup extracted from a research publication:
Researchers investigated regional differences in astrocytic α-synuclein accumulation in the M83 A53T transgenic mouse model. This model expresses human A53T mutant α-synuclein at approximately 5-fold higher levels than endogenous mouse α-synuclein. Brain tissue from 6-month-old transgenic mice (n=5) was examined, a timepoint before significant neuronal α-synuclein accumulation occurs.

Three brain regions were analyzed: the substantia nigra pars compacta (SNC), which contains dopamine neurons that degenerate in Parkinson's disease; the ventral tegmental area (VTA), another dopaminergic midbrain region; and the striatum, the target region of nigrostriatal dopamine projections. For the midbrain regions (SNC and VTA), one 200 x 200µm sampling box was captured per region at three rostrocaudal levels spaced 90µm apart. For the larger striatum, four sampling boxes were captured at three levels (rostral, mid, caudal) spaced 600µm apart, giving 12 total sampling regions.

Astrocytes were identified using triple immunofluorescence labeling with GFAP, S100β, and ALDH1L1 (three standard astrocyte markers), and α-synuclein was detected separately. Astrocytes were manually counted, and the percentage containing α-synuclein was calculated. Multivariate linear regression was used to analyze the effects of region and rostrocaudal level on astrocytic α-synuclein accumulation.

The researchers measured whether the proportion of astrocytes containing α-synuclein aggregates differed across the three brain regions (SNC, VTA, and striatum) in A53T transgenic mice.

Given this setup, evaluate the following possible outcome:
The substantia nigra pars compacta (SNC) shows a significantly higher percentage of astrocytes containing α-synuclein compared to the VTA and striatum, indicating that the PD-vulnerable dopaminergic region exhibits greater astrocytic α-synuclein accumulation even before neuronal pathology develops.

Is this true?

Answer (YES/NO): NO